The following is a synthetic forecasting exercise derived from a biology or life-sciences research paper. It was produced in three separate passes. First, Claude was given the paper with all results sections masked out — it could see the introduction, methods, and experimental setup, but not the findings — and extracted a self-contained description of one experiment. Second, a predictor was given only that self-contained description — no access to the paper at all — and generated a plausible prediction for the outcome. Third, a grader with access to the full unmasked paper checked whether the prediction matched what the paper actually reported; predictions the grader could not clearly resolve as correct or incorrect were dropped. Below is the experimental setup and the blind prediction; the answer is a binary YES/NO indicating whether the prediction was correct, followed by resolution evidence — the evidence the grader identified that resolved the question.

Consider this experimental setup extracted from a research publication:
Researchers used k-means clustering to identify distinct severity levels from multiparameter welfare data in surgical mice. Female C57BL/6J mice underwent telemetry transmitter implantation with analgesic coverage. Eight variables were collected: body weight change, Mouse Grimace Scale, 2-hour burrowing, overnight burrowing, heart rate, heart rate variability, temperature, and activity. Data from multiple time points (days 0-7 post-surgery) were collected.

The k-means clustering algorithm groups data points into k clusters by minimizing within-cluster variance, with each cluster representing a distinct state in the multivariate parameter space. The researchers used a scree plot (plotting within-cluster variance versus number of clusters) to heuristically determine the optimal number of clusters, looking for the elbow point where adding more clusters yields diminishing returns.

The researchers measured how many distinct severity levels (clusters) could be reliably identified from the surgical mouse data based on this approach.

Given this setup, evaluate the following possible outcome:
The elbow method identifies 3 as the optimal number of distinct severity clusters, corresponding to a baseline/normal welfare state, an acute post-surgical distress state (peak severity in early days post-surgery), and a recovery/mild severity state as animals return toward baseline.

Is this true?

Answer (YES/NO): NO